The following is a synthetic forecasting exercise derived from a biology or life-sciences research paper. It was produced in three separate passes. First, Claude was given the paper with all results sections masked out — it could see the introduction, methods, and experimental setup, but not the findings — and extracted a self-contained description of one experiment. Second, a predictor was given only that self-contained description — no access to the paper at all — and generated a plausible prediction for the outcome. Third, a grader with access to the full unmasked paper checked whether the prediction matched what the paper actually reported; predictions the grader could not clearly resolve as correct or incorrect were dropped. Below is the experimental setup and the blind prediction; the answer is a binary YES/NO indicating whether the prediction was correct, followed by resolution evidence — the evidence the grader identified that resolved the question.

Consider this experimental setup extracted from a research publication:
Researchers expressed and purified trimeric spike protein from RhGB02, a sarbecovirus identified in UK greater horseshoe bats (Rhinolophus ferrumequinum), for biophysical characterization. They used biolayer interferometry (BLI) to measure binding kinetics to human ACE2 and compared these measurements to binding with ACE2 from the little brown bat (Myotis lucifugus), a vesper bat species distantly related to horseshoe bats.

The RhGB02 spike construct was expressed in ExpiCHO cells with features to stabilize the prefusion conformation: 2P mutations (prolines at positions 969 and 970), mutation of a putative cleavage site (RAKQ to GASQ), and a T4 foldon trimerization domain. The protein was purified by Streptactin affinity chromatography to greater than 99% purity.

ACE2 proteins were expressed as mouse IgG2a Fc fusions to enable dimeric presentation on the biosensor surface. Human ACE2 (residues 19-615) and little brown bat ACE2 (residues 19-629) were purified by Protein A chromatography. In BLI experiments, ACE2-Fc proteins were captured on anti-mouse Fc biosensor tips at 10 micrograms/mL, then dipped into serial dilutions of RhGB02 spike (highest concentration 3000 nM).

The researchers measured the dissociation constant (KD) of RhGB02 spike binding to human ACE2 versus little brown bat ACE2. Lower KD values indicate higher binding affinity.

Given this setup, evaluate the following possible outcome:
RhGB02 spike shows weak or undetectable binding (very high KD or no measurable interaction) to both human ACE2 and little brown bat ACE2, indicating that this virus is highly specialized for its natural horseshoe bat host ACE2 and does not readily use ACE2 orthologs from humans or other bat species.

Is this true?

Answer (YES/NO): NO